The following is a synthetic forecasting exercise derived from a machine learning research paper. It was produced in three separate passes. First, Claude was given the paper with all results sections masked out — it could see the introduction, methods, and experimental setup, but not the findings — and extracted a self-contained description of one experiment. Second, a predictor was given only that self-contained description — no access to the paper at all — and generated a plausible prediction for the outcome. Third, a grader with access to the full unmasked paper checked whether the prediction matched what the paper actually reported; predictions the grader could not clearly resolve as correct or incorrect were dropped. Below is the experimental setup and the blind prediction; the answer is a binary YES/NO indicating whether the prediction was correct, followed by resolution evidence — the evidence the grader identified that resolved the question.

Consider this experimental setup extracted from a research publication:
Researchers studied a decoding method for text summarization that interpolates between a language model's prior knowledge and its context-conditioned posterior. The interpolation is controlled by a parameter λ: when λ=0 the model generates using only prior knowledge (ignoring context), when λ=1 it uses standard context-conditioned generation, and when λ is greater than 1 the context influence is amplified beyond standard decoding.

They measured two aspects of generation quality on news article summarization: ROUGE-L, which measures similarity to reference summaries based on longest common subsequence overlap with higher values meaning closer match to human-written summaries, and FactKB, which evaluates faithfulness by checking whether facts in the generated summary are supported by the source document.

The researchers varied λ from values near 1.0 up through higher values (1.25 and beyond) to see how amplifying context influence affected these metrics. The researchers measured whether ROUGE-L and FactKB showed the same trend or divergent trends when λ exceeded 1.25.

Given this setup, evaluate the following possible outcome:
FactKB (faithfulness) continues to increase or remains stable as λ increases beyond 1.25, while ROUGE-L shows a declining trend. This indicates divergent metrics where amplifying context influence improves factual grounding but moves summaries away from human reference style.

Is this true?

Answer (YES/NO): YES